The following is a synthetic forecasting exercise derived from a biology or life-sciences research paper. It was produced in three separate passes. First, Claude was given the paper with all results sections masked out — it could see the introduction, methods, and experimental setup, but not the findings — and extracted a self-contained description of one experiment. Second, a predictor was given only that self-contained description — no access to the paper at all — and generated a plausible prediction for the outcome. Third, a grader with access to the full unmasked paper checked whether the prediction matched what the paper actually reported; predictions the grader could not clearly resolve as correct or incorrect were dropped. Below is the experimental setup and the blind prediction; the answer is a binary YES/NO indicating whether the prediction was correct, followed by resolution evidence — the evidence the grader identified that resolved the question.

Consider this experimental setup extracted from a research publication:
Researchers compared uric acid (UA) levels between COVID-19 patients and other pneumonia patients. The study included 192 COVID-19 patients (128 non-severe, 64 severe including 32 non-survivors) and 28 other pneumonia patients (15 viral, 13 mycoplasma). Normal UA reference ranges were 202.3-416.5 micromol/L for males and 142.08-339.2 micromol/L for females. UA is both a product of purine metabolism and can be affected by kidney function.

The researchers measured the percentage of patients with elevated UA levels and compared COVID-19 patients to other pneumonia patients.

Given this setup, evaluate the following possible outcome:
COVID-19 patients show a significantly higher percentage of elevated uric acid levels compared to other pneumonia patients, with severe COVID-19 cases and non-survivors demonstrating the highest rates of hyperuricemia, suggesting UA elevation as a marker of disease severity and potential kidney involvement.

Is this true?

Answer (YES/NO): NO